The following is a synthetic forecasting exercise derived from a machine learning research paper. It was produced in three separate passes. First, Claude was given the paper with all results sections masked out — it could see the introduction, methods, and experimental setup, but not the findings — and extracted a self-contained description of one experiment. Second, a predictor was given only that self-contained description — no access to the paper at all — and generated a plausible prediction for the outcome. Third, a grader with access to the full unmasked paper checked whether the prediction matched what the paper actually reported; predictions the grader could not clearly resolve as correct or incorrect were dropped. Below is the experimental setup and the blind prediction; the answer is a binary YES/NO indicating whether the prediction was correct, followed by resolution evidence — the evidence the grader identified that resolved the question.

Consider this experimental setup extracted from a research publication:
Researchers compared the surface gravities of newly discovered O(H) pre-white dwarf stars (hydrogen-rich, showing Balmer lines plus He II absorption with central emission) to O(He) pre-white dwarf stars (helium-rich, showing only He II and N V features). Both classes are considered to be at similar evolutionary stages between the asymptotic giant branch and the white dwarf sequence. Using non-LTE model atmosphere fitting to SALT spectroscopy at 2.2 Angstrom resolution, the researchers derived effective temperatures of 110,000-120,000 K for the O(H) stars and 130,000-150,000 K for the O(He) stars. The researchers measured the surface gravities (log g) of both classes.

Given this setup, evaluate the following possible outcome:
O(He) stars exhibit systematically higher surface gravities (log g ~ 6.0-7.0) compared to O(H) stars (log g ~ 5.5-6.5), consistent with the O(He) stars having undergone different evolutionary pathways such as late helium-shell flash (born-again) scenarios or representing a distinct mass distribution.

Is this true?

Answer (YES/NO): YES